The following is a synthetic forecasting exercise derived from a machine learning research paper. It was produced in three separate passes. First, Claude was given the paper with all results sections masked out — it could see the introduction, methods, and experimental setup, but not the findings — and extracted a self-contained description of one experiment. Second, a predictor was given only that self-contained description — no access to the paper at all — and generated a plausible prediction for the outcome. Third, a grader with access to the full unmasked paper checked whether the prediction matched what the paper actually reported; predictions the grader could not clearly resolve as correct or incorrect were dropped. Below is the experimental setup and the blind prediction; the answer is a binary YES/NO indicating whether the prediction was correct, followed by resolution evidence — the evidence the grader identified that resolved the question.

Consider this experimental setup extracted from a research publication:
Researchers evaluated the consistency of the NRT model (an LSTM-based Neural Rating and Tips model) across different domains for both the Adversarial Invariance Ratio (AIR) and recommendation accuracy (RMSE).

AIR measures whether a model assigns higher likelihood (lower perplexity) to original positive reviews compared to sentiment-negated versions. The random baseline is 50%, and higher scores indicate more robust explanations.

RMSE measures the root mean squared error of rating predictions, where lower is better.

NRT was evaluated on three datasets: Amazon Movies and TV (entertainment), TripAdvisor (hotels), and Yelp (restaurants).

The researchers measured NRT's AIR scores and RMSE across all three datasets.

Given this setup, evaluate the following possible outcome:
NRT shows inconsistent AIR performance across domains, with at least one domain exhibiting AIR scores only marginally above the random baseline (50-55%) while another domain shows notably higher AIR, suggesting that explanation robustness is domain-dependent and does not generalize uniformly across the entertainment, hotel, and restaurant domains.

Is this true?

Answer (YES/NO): NO